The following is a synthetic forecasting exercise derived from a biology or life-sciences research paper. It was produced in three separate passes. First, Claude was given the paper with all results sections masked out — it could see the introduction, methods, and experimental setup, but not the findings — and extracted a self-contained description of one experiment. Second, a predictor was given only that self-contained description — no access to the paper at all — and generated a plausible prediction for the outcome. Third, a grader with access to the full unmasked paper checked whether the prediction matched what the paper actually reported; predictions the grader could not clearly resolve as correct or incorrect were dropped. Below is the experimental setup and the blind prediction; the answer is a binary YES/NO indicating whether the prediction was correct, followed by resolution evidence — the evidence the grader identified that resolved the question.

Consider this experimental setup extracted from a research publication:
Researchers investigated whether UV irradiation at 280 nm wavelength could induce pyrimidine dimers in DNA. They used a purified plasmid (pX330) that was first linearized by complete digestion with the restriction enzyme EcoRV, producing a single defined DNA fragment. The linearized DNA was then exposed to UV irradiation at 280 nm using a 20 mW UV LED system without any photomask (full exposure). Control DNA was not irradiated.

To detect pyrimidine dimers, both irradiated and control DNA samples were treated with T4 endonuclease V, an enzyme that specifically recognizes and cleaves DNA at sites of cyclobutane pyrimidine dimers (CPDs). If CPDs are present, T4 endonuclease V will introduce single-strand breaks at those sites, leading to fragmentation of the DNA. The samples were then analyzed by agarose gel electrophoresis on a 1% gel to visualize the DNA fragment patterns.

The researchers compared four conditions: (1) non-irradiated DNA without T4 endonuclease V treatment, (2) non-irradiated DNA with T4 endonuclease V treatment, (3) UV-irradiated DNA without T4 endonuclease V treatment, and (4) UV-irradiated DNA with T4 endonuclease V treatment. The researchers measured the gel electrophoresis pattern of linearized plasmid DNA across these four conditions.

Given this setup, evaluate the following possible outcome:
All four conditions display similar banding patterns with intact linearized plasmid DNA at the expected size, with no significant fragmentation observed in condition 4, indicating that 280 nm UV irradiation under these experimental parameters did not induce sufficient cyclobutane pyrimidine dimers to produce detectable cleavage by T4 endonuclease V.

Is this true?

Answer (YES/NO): NO